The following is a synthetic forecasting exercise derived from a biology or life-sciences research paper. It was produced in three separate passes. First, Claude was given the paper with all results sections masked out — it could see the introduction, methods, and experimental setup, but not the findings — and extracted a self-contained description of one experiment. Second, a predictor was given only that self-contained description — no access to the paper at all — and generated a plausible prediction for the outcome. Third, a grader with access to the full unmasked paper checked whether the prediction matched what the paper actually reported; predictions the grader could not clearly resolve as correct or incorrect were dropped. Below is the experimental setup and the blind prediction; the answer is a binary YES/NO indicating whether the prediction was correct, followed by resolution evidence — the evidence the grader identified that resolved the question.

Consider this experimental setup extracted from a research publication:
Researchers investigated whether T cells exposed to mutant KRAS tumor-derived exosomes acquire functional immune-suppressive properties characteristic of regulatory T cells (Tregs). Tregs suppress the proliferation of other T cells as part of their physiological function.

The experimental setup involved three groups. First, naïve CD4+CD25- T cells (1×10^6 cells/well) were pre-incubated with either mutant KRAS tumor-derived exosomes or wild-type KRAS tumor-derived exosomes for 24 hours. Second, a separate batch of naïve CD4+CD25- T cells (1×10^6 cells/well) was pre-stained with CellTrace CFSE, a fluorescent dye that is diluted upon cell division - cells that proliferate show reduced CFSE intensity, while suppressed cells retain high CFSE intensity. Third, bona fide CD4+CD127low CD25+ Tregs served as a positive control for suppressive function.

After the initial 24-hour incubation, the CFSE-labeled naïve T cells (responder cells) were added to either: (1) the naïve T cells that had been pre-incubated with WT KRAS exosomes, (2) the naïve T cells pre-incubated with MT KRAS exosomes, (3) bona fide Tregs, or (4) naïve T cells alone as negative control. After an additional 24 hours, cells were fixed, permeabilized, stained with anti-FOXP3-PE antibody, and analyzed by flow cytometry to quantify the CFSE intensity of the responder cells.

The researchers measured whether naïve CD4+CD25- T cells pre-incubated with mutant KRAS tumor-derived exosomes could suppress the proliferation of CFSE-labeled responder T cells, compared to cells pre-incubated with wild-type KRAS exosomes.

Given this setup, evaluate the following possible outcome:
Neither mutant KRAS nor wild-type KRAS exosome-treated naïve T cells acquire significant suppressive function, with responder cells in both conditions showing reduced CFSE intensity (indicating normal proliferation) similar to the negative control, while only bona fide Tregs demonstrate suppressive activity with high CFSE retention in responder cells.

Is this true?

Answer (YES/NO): NO